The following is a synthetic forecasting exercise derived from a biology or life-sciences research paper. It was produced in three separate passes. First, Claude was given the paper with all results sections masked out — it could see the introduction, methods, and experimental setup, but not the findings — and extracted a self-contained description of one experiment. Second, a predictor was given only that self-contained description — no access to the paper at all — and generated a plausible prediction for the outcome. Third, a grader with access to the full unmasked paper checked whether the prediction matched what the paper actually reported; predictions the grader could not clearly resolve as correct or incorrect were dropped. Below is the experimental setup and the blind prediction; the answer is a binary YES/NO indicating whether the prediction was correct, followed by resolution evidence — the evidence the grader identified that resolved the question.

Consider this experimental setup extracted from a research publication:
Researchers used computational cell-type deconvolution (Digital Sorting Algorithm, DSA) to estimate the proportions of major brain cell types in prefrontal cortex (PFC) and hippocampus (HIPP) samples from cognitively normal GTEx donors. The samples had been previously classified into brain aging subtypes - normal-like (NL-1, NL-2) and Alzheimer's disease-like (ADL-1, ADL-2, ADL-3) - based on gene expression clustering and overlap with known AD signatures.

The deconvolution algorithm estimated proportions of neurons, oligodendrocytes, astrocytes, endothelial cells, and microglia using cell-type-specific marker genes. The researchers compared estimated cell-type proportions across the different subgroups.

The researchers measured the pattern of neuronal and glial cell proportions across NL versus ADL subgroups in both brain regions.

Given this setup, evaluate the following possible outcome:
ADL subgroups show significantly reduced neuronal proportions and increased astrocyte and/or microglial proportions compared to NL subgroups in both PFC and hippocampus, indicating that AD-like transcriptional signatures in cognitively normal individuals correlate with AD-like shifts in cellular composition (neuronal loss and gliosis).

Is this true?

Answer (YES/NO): YES